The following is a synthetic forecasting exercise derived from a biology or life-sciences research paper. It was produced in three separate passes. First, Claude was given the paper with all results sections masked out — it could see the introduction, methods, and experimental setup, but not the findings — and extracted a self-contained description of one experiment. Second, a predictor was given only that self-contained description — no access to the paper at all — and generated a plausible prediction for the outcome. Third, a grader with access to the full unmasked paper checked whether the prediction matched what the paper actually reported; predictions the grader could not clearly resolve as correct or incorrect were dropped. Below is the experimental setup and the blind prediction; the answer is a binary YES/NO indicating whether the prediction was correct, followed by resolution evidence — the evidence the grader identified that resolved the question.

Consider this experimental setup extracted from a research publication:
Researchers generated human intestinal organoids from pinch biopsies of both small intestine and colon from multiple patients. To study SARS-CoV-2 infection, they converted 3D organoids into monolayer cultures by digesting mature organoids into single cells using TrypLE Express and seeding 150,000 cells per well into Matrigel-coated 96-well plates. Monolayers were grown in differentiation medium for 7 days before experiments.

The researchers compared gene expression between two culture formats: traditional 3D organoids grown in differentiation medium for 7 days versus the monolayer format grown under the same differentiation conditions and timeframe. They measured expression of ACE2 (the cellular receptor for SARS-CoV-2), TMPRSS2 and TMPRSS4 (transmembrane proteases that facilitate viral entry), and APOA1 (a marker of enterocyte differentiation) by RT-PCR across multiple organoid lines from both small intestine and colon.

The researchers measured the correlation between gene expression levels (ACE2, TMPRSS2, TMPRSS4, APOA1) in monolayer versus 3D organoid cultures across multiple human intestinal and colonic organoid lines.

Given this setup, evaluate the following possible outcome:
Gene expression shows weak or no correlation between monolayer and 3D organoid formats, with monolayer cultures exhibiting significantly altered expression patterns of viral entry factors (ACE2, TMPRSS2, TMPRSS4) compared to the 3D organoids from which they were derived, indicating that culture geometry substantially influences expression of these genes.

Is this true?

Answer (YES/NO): NO